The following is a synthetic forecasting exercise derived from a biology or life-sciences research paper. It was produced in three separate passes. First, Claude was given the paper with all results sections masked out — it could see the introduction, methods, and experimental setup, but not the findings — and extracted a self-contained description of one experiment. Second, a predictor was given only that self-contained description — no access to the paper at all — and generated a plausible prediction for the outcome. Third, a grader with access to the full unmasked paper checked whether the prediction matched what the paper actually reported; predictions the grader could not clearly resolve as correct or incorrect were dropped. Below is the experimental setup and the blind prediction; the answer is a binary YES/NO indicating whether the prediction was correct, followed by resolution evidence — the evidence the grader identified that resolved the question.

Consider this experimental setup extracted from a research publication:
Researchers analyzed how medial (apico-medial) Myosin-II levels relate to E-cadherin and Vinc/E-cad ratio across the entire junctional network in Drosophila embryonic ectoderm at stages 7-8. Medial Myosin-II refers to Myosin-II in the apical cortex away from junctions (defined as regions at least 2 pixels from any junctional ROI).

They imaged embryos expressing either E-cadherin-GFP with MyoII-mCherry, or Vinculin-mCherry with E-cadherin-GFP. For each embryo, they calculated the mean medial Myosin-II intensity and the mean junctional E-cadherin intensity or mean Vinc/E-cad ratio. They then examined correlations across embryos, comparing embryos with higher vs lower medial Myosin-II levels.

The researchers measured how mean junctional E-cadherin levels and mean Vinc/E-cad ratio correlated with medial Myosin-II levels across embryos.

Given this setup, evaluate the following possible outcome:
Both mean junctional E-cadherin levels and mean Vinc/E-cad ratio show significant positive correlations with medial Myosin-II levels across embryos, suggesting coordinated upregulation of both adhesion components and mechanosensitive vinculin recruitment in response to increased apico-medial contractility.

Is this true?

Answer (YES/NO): YES